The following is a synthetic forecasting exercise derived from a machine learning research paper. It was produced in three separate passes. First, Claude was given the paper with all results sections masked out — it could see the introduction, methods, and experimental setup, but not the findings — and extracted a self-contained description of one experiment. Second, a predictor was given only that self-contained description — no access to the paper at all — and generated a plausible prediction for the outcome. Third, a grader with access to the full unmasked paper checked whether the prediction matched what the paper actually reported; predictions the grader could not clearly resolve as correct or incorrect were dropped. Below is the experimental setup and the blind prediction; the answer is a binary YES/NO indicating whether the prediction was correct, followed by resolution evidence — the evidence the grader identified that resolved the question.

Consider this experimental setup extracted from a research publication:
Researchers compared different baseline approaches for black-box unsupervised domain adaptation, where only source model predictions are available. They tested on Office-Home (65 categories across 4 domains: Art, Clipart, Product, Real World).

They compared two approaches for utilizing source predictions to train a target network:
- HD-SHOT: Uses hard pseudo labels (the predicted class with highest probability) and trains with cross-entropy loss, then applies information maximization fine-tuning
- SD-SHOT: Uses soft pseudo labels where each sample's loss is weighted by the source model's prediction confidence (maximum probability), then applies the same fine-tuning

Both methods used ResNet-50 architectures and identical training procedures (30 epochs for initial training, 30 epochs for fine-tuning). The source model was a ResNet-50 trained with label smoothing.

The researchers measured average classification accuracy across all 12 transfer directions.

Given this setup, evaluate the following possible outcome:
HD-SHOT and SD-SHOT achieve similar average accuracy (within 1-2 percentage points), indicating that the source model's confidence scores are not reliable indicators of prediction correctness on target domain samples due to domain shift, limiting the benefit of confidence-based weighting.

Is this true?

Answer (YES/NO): NO